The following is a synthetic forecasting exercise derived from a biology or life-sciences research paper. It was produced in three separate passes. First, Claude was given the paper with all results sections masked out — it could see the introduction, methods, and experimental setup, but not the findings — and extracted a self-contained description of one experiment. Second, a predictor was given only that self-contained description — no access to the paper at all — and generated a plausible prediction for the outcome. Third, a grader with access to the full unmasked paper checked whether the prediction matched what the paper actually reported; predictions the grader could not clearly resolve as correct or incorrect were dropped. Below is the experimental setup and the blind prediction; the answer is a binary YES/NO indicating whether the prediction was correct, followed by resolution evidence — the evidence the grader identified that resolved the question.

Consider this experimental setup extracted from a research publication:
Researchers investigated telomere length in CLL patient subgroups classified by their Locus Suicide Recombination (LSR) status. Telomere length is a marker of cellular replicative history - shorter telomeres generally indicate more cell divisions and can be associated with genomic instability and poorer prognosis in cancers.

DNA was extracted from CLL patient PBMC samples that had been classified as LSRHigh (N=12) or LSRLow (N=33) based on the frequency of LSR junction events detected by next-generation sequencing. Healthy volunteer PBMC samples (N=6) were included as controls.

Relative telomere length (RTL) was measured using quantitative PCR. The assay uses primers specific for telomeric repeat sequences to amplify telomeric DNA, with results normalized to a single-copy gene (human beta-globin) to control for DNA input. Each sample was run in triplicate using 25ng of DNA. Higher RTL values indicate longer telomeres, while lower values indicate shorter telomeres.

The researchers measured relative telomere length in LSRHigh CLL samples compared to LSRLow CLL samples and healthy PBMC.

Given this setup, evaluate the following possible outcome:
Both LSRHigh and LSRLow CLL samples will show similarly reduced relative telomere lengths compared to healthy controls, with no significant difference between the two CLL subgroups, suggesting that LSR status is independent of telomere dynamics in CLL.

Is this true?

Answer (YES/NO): NO